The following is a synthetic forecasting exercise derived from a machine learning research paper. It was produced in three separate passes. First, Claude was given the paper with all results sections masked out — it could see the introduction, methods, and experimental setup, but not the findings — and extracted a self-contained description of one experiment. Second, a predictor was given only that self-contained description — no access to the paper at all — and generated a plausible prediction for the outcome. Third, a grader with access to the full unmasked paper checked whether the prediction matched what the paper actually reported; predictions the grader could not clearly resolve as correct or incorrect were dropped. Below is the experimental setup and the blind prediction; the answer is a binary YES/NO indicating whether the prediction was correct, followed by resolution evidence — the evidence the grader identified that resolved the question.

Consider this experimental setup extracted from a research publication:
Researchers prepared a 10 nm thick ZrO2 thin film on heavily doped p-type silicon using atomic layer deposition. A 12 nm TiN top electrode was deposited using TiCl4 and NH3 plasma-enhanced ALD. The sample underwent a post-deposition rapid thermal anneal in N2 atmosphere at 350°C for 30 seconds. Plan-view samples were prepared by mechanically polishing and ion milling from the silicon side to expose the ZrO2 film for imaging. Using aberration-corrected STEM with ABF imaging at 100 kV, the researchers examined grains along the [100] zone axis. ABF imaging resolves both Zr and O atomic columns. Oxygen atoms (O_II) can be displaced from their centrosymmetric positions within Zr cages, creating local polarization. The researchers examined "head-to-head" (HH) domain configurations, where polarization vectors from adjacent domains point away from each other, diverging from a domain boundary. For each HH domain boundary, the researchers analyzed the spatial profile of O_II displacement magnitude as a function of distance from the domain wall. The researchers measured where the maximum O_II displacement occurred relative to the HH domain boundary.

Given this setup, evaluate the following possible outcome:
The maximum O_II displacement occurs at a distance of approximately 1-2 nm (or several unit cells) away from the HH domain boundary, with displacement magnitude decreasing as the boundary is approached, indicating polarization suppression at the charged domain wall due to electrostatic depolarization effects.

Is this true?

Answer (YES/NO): NO